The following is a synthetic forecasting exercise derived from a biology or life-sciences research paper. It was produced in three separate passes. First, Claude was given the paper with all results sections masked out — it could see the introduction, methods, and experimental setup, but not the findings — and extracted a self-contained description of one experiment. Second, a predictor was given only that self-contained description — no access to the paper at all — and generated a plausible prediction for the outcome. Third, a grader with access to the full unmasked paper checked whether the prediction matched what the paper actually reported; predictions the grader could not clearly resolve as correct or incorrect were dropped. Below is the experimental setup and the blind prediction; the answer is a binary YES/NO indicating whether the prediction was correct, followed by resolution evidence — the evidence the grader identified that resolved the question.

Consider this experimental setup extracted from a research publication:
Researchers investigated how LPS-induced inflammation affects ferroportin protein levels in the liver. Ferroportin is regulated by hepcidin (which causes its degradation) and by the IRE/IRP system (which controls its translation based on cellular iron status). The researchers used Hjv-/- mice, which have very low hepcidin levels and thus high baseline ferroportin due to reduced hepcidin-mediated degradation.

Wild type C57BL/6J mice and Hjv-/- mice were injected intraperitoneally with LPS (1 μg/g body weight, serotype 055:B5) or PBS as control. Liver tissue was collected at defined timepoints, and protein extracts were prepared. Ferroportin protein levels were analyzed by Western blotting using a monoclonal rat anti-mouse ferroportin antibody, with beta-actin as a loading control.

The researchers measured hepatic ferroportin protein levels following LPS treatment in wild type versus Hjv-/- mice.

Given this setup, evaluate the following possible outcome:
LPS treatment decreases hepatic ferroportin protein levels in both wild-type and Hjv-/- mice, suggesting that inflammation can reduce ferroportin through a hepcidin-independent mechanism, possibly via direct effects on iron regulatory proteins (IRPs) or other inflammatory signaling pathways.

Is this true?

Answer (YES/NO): NO